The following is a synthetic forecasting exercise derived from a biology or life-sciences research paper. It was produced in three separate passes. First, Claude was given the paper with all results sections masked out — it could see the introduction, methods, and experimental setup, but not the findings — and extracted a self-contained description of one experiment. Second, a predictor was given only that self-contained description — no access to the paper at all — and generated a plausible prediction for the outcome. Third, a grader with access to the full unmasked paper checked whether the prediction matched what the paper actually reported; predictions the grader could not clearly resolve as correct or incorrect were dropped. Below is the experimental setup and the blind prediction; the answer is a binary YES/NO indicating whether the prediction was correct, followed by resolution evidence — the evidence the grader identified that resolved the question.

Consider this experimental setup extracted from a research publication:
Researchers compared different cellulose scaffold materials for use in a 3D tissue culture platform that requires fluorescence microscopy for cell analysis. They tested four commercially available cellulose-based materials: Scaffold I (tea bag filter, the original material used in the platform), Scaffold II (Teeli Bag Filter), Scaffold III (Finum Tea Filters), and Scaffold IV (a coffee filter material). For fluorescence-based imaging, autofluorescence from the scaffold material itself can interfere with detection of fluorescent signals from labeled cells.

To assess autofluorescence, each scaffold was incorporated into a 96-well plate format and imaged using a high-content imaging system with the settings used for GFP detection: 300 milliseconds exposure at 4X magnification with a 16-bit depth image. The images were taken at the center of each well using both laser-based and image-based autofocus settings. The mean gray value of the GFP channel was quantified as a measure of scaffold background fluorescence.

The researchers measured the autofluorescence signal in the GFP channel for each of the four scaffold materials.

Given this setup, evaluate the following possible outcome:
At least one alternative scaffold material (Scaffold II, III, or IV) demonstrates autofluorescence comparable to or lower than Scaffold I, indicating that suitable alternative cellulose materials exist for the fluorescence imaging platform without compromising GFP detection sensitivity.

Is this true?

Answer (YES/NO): YES